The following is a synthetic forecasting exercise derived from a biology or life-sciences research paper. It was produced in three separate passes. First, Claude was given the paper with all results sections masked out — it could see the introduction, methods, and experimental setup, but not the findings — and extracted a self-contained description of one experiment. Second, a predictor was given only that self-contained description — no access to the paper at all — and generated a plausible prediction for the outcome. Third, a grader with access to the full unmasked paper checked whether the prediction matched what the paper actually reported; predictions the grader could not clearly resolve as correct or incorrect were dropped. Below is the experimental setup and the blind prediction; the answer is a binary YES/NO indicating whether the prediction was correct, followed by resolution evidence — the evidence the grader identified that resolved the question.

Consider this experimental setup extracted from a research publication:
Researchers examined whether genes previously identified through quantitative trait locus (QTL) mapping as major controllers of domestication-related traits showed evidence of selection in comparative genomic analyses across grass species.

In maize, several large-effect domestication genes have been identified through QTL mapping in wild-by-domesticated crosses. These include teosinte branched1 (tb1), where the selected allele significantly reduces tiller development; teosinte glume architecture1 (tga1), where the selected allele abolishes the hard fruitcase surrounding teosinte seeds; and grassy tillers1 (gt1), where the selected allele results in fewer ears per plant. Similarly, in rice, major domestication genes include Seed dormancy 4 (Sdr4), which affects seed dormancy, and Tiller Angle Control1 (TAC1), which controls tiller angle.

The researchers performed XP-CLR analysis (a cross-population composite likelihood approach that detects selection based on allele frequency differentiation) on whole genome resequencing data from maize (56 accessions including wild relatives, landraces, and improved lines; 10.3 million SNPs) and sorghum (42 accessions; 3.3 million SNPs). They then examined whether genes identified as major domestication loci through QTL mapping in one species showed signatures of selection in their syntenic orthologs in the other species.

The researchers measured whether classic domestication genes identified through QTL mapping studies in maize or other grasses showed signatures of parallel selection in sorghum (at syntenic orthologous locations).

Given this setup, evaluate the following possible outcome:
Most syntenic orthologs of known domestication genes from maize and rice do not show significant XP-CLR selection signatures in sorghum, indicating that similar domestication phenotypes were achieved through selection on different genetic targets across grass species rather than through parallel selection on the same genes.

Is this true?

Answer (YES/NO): NO